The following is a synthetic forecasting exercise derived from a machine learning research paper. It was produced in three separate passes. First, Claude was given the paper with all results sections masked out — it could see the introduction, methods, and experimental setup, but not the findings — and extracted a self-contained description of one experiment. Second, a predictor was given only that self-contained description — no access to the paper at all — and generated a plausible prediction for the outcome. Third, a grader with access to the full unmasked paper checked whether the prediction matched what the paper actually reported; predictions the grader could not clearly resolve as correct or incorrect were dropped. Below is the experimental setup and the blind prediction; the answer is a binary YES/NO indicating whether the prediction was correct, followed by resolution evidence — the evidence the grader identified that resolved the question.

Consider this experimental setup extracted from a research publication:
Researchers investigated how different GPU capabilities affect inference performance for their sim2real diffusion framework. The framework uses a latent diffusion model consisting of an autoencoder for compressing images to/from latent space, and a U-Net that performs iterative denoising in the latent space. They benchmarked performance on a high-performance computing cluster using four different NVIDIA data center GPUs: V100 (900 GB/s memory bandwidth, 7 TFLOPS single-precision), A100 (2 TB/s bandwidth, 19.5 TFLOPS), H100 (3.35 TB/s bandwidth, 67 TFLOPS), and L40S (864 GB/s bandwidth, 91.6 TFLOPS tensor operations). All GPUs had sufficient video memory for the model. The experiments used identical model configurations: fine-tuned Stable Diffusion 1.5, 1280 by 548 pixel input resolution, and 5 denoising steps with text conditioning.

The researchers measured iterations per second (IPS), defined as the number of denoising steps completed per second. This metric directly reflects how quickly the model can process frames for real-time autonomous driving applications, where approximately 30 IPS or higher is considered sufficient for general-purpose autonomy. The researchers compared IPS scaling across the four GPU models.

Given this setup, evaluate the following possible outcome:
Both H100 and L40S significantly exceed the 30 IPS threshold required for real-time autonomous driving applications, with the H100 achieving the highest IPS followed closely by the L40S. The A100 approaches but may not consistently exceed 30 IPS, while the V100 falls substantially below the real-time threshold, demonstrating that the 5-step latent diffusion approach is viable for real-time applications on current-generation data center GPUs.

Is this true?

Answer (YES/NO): NO